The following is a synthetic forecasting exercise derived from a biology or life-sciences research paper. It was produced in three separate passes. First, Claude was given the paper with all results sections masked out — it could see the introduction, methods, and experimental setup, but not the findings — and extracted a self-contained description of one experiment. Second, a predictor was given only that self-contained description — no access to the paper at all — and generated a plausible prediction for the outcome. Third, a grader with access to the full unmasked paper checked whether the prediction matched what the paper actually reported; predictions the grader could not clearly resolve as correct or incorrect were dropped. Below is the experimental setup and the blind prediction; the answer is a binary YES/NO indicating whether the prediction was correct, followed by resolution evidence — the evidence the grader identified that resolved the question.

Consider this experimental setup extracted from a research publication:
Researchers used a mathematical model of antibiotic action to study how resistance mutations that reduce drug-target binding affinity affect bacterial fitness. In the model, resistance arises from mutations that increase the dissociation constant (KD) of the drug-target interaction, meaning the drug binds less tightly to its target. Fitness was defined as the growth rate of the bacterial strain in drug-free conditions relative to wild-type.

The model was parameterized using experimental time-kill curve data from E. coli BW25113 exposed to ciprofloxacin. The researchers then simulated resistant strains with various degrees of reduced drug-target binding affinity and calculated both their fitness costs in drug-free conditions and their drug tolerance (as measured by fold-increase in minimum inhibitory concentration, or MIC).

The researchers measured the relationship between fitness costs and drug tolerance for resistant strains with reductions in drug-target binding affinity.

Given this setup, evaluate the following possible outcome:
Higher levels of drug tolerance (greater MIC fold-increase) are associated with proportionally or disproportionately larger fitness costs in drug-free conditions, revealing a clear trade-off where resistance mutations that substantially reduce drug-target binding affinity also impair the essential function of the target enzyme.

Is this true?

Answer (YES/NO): NO